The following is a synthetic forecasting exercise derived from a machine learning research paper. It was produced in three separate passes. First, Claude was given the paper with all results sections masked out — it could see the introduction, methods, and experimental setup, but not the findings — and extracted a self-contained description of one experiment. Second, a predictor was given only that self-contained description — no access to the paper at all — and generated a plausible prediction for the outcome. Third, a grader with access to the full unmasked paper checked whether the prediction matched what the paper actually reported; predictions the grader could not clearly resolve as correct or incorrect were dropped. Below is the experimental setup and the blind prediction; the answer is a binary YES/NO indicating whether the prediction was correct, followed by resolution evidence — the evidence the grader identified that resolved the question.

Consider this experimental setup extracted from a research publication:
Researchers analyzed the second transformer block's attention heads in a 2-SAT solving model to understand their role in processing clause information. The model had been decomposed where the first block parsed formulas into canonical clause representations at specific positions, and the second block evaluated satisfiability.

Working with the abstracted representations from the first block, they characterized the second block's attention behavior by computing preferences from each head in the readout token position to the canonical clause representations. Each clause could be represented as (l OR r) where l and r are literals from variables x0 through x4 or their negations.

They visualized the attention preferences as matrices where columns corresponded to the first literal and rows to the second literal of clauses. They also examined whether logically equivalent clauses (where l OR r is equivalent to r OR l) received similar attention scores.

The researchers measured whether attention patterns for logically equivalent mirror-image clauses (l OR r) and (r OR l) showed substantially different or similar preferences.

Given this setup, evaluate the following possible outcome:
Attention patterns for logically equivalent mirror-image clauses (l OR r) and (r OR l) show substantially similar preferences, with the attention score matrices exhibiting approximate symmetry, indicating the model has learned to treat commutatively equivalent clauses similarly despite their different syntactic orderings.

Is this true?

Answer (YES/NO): YES